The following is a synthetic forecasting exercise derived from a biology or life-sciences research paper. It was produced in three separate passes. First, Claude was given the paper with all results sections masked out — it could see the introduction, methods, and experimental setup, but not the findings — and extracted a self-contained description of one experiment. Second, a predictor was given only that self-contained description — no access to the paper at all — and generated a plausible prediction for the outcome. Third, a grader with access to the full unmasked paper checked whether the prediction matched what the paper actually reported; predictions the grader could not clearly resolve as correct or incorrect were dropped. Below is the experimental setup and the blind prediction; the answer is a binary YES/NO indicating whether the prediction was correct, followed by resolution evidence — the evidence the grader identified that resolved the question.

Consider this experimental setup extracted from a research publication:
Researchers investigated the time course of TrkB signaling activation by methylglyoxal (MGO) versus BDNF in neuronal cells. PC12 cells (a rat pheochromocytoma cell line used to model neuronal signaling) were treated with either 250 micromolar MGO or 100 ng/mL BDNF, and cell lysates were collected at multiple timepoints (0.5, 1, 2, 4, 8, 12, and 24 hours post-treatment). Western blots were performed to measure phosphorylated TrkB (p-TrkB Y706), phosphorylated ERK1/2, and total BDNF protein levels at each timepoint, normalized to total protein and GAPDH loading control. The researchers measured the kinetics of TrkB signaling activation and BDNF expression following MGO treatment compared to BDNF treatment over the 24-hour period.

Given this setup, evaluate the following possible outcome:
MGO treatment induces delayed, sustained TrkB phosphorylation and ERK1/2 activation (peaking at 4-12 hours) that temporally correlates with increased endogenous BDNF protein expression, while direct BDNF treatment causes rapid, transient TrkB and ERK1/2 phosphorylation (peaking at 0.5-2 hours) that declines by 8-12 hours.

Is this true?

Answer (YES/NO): NO